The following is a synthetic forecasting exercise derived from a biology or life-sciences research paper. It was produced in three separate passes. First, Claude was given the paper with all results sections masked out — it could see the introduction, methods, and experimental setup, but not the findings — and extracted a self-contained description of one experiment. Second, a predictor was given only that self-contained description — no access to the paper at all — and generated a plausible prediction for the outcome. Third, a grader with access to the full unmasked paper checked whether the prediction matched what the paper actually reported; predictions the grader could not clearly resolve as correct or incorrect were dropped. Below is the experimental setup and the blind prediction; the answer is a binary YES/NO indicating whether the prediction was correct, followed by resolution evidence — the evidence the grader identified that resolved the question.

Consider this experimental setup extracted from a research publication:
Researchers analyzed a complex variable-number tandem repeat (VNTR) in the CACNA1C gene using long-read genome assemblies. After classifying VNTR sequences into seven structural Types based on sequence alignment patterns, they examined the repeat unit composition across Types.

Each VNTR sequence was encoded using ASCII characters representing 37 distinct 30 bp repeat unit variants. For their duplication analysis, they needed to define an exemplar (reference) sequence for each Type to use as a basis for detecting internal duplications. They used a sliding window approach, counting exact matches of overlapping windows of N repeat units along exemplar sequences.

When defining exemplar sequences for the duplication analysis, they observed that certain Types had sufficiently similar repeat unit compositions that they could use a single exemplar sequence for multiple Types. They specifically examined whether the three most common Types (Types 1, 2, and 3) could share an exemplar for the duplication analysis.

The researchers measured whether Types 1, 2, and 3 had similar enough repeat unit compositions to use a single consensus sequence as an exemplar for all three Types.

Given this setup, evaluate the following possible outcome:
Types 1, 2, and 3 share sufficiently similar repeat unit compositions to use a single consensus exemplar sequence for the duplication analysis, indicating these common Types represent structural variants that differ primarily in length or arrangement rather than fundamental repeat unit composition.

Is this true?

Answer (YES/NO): YES